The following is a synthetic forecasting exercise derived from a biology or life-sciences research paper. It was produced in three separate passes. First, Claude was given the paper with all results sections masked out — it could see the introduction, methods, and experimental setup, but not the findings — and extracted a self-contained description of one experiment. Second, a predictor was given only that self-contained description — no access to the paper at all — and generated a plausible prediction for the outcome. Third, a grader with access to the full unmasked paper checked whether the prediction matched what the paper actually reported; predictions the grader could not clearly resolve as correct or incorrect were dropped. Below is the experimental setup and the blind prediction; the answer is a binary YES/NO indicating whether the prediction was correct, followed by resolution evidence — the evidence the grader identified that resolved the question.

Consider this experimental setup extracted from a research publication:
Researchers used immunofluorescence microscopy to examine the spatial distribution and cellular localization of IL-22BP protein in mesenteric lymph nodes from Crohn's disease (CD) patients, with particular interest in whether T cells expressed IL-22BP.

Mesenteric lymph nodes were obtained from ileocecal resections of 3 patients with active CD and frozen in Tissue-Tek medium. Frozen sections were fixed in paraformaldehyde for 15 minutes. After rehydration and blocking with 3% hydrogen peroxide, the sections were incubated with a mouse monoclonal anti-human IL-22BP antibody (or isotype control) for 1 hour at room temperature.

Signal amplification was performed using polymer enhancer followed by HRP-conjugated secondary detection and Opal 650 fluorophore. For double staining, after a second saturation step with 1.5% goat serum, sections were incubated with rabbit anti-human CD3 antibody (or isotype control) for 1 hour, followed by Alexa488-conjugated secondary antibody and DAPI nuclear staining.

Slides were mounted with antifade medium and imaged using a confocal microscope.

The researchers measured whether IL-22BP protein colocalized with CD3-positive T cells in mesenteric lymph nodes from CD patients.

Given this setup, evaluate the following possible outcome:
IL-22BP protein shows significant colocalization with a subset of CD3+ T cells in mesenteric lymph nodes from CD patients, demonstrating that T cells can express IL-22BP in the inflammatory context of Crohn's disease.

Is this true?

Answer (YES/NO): NO